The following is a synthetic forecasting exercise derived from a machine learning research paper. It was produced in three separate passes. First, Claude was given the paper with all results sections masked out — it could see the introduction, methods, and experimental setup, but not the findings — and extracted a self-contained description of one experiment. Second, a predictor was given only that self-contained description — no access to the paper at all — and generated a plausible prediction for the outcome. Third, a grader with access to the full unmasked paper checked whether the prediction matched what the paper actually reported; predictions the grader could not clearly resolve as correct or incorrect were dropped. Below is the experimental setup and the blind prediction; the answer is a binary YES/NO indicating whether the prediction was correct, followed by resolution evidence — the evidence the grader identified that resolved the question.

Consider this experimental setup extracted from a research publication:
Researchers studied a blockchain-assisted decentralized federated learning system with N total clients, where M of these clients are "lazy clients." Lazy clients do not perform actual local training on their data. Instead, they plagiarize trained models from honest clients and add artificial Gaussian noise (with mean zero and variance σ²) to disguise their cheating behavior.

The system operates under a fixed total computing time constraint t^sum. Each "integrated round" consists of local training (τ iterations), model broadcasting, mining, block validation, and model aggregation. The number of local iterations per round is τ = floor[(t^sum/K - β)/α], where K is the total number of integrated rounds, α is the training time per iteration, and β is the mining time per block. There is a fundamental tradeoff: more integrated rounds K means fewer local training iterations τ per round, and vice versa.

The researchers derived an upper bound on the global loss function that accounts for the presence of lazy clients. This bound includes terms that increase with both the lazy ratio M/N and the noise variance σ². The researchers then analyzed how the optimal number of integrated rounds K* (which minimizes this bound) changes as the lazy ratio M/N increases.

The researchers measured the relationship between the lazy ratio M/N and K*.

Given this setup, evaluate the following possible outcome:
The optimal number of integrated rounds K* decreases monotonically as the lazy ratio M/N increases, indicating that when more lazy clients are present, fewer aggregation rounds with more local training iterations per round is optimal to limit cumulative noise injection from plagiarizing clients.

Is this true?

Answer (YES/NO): YES